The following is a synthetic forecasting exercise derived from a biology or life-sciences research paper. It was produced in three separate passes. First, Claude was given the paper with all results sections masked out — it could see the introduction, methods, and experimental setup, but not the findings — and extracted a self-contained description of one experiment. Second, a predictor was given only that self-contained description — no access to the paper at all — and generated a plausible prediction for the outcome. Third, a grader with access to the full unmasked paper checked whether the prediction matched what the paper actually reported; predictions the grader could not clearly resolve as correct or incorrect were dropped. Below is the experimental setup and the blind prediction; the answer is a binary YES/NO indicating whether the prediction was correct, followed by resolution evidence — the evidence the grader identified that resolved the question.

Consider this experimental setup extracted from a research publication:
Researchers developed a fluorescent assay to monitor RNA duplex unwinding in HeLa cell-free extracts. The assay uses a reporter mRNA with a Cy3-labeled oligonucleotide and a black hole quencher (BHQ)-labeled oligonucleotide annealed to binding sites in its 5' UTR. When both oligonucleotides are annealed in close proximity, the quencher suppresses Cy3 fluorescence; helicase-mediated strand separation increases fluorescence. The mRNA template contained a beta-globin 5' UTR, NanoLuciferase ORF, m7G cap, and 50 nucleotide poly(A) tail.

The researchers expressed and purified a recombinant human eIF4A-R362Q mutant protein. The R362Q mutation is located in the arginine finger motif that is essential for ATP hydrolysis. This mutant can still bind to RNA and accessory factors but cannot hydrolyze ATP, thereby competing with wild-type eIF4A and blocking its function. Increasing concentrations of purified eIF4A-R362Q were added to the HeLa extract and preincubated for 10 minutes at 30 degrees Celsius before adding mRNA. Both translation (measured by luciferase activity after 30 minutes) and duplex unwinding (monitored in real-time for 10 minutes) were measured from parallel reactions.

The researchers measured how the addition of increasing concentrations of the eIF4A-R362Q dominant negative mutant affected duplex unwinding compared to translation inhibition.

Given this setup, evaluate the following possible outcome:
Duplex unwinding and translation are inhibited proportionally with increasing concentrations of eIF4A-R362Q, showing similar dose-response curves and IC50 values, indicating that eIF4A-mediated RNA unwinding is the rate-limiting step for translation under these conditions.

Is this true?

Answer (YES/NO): NO